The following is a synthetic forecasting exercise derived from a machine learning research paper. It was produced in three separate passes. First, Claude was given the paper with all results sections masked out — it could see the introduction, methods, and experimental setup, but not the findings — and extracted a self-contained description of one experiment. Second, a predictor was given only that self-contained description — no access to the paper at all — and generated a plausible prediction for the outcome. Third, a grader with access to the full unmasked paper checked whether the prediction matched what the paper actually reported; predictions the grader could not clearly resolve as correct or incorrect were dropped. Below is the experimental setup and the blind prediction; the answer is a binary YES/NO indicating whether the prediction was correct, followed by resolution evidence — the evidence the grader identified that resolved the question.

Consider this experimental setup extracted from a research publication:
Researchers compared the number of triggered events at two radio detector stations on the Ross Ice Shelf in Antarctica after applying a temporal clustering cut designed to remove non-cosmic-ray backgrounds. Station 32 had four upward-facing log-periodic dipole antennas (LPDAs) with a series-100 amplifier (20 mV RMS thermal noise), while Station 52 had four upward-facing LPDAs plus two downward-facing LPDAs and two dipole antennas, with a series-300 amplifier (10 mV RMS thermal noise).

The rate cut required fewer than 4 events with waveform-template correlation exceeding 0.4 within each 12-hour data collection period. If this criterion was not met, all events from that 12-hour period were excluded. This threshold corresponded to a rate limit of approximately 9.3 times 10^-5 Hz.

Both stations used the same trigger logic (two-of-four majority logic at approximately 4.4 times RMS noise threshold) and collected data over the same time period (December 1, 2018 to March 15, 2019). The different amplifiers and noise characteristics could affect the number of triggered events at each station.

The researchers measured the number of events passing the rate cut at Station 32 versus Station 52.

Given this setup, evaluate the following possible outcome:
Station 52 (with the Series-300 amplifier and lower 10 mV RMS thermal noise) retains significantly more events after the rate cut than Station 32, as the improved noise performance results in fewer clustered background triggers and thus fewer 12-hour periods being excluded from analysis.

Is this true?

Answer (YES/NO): NO